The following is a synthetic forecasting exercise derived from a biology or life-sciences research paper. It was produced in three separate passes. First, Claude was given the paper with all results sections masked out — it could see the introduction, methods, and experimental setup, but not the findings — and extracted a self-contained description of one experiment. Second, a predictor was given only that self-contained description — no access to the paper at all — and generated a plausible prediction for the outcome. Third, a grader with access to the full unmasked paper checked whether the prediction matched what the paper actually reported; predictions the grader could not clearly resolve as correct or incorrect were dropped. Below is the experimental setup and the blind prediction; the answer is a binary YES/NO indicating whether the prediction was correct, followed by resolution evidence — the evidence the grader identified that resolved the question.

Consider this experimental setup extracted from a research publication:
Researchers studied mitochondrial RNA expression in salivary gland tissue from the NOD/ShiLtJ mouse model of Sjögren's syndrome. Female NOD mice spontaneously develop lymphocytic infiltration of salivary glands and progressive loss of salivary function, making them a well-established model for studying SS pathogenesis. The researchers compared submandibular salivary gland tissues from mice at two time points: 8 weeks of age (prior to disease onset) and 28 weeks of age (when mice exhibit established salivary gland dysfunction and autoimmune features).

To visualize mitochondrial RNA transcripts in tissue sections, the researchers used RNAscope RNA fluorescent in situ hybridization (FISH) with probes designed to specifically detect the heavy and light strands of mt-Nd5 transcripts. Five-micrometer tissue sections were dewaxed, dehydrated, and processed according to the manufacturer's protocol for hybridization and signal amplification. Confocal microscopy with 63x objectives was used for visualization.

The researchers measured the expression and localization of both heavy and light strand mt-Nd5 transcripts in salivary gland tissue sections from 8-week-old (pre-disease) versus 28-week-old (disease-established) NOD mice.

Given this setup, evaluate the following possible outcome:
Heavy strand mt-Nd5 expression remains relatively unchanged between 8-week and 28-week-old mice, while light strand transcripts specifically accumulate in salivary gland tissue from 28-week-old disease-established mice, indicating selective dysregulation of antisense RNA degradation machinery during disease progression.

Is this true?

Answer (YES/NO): NO